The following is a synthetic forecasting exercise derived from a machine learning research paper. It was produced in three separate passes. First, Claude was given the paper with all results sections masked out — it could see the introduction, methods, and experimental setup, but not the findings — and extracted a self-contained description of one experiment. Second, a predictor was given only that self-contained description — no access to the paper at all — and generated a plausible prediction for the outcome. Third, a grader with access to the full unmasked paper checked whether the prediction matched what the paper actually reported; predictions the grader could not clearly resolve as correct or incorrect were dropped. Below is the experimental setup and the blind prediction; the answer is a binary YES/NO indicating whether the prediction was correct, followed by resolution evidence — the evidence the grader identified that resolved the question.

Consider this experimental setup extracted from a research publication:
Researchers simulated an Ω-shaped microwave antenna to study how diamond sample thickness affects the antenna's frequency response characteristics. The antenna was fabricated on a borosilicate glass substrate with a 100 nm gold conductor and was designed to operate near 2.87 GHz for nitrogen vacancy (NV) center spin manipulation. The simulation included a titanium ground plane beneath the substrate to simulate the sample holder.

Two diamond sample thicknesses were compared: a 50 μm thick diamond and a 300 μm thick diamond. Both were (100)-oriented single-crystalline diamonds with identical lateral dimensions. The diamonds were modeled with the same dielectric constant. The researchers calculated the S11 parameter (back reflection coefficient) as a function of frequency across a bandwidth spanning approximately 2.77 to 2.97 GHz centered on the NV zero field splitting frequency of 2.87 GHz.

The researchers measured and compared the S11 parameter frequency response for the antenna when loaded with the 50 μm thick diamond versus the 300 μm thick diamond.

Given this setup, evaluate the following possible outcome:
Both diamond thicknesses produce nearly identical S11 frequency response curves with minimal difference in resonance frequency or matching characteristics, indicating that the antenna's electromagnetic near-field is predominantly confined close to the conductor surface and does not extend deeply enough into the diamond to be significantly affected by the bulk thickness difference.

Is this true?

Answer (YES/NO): NO